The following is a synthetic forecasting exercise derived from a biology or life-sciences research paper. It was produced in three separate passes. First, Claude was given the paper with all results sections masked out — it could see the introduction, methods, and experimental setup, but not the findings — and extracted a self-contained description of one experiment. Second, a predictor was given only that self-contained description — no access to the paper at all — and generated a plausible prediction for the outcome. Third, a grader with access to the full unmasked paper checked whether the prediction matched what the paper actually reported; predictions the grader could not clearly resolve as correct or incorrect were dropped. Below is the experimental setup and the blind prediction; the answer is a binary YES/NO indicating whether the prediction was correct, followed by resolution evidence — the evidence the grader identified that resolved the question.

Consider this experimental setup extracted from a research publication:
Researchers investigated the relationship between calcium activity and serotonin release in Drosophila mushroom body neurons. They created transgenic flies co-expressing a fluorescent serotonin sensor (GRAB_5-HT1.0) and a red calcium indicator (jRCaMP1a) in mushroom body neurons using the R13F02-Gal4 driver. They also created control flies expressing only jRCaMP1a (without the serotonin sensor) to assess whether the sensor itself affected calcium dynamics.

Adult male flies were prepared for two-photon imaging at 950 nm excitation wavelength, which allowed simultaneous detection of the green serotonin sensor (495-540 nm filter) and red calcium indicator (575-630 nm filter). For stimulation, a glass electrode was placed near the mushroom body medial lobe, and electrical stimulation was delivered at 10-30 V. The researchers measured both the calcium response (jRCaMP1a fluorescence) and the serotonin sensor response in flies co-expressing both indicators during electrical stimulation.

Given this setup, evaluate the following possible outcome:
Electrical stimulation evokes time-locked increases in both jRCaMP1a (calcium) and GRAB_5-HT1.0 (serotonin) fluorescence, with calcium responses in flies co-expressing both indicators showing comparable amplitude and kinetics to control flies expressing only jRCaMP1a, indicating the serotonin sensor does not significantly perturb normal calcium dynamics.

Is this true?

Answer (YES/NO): NO